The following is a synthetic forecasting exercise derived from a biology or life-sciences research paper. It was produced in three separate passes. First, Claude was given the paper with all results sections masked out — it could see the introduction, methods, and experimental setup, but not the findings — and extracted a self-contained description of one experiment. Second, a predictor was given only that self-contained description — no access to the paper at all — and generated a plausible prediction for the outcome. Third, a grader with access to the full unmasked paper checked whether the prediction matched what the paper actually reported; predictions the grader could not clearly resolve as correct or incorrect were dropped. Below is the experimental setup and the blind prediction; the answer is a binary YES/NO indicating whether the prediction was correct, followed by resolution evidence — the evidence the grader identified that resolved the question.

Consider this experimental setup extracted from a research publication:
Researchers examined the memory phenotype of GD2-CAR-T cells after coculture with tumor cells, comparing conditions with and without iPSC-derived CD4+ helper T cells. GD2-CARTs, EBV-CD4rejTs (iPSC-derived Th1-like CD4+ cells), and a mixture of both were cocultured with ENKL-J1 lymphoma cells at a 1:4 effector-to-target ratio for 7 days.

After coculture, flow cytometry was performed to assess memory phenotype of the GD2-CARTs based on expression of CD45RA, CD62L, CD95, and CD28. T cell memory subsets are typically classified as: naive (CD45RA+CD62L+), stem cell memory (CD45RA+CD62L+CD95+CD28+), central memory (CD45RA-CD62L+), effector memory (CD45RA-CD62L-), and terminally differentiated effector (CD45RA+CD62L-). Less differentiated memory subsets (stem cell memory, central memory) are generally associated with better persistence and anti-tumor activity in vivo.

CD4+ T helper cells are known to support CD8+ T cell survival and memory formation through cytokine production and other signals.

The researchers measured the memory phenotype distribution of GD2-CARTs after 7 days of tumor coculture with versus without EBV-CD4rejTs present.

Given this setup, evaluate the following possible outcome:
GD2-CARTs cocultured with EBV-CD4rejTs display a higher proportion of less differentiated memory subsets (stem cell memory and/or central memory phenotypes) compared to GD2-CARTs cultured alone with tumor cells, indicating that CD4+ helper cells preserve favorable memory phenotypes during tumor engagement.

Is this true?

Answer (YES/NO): YES